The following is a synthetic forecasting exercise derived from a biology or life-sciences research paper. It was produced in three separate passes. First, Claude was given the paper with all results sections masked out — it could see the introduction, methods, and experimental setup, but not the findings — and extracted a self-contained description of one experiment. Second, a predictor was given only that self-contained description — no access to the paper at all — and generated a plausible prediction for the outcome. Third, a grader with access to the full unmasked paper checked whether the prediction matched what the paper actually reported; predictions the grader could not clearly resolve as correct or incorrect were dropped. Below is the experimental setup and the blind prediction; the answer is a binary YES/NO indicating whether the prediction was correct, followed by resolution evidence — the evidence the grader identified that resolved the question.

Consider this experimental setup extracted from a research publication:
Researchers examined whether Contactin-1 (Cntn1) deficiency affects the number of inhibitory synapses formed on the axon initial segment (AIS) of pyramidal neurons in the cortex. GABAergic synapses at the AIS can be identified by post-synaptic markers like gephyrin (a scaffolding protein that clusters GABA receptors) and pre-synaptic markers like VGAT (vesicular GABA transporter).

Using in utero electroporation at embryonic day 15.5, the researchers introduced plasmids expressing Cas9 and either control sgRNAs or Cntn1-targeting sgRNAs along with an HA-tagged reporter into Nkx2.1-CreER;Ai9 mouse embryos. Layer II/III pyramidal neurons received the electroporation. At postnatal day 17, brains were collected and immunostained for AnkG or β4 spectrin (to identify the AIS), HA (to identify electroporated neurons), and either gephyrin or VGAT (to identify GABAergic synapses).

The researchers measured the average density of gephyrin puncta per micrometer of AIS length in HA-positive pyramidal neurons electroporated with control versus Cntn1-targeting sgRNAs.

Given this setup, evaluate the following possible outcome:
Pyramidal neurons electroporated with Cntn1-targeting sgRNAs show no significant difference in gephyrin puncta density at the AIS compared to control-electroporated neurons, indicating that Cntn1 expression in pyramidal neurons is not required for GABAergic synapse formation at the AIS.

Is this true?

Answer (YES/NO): NO